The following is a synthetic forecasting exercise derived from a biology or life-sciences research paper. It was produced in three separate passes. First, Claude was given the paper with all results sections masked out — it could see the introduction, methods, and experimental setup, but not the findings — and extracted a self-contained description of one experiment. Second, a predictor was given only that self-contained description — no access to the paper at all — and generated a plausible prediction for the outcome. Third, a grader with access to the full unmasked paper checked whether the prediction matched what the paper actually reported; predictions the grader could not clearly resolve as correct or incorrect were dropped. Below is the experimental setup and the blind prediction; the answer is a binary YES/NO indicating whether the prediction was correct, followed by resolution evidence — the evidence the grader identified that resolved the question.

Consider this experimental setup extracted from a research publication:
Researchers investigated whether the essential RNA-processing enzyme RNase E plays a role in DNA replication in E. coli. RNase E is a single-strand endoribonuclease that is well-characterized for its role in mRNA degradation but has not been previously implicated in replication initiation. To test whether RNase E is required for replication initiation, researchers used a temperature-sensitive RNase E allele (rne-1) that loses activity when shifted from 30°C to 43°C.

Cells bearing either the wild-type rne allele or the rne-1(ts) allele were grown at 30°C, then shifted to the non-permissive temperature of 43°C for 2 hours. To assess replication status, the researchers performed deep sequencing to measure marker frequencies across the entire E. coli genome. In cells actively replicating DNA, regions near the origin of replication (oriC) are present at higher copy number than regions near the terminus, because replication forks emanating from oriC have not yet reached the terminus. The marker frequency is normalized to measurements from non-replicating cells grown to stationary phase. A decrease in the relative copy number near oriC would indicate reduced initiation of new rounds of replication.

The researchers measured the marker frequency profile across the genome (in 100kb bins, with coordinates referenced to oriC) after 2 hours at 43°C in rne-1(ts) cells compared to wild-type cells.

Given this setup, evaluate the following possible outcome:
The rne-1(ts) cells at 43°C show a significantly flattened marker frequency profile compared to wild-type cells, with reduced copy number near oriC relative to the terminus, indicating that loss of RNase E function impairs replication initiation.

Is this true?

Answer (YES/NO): YES